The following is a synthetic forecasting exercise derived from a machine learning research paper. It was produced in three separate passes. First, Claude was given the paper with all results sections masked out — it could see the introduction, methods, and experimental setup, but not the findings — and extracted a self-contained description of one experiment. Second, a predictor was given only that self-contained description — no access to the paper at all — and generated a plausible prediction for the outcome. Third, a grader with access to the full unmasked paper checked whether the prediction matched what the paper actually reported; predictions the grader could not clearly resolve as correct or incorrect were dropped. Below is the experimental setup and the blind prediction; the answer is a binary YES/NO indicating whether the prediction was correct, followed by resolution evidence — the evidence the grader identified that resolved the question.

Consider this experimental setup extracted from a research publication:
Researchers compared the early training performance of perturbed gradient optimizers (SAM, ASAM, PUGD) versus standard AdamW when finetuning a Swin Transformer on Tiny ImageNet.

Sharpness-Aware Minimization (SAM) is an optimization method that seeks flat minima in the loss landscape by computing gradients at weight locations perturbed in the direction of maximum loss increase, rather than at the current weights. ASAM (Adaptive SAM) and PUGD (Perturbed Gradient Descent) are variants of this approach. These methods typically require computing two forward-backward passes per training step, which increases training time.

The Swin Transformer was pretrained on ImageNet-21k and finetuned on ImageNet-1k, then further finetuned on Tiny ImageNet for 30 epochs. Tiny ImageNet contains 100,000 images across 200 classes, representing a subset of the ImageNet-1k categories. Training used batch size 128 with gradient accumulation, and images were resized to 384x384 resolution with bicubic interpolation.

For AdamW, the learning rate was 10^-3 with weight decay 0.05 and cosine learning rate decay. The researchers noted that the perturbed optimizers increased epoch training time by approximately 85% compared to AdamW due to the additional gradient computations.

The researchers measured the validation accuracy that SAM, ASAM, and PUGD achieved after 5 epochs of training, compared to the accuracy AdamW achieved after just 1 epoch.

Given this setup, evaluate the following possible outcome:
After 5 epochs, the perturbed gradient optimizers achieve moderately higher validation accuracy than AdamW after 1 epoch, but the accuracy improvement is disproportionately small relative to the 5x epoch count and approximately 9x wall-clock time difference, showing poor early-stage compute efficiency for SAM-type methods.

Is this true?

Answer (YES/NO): NO